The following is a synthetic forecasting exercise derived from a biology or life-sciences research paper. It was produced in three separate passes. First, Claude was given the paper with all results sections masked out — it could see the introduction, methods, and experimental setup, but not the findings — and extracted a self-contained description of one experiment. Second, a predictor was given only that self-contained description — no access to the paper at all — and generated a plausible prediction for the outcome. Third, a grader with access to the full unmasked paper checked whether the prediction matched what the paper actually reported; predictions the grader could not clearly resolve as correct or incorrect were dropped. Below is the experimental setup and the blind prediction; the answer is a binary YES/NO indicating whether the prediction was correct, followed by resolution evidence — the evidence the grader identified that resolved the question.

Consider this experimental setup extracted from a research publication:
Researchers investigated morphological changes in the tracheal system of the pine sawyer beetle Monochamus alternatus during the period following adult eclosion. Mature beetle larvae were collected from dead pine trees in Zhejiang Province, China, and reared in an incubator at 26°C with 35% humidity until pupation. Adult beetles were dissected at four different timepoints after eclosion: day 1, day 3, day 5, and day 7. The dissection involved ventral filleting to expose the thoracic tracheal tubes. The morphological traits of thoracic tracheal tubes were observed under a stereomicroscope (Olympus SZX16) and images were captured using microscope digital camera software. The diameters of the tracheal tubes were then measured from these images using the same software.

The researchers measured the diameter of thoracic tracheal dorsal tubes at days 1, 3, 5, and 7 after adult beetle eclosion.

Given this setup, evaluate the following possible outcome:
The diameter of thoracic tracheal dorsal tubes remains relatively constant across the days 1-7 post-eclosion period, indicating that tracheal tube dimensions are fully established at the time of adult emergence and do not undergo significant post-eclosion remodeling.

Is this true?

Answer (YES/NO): NO